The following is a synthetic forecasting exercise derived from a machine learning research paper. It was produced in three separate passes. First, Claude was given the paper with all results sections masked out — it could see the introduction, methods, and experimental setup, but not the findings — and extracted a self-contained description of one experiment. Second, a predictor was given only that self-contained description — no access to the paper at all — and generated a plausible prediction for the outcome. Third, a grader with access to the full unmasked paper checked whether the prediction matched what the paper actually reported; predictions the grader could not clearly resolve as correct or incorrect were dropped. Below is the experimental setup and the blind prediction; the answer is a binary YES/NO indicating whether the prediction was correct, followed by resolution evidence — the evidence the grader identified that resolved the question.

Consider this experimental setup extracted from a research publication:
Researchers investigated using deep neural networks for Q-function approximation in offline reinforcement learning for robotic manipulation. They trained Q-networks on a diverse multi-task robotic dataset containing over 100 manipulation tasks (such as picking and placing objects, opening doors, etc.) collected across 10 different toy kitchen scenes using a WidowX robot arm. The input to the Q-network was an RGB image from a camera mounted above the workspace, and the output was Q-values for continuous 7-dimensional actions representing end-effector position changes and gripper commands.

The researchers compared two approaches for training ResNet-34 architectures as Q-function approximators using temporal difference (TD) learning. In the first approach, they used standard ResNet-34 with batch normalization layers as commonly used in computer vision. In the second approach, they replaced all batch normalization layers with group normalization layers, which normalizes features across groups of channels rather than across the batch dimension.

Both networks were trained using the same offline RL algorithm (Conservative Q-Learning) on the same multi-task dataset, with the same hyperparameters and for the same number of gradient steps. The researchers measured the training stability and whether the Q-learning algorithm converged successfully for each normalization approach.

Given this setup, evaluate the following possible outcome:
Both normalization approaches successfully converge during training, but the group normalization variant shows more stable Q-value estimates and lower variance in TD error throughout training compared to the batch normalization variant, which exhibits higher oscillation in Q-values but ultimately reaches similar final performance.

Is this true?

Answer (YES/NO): NO